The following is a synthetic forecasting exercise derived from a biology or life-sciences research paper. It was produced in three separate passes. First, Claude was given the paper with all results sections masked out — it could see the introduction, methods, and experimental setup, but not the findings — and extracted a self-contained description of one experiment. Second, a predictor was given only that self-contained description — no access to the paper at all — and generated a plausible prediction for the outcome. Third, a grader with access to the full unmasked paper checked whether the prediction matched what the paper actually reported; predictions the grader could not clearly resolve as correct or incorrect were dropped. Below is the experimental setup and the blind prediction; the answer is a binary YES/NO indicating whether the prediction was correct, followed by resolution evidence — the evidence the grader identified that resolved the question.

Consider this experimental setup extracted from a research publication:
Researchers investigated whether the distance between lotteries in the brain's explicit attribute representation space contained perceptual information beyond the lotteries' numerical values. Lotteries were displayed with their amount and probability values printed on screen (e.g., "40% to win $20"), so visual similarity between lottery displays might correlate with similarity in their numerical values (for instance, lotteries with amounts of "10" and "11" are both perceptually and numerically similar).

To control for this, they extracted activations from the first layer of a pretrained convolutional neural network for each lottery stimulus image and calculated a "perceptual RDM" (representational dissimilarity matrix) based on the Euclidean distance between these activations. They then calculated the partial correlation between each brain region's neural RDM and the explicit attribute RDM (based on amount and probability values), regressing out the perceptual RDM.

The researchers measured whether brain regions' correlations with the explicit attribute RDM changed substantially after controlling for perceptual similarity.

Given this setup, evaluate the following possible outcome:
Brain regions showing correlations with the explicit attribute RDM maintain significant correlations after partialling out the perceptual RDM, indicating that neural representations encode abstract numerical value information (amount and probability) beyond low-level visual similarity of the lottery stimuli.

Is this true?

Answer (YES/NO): YES